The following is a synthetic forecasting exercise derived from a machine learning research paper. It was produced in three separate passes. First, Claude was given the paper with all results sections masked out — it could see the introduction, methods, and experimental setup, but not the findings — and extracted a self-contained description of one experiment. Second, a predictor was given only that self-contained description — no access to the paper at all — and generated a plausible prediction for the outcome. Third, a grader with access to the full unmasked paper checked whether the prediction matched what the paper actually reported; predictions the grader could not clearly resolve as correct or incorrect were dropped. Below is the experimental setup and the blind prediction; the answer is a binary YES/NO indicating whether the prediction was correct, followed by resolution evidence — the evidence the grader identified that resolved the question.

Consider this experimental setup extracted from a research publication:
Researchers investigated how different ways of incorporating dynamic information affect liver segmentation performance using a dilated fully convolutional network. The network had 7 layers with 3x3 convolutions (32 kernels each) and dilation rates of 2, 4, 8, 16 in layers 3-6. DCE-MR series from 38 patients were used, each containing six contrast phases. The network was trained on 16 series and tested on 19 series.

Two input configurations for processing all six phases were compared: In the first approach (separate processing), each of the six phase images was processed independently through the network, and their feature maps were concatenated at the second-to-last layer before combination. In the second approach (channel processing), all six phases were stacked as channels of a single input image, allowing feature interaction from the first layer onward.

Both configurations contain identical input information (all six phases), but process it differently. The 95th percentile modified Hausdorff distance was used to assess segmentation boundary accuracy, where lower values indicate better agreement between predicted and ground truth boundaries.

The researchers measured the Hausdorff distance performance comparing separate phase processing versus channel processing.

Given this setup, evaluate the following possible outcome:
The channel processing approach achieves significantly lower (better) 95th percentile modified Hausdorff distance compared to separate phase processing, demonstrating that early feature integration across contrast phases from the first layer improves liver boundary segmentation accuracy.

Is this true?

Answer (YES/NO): NO